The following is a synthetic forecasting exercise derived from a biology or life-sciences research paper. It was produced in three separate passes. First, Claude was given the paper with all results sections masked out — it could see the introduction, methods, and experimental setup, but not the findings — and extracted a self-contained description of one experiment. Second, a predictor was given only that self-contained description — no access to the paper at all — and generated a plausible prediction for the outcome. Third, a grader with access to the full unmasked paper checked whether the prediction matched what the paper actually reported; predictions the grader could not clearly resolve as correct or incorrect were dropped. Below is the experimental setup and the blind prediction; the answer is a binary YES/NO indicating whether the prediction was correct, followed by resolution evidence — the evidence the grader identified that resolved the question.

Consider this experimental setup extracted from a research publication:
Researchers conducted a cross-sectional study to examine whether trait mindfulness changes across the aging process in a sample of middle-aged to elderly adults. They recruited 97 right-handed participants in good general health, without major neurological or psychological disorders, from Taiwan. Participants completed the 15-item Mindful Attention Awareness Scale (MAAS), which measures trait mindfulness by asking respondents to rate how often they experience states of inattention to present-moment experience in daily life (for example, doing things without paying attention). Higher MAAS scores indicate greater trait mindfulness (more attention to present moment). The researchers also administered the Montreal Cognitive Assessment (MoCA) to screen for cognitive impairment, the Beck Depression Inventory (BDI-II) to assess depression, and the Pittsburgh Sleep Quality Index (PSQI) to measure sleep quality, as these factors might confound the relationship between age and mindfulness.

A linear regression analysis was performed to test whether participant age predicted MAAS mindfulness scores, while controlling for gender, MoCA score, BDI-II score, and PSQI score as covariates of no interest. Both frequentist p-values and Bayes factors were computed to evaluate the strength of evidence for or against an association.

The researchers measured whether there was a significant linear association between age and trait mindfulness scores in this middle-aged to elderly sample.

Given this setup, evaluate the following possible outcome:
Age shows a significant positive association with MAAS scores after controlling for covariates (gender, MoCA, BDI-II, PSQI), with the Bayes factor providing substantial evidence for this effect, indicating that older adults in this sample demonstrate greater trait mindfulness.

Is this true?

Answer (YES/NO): YES